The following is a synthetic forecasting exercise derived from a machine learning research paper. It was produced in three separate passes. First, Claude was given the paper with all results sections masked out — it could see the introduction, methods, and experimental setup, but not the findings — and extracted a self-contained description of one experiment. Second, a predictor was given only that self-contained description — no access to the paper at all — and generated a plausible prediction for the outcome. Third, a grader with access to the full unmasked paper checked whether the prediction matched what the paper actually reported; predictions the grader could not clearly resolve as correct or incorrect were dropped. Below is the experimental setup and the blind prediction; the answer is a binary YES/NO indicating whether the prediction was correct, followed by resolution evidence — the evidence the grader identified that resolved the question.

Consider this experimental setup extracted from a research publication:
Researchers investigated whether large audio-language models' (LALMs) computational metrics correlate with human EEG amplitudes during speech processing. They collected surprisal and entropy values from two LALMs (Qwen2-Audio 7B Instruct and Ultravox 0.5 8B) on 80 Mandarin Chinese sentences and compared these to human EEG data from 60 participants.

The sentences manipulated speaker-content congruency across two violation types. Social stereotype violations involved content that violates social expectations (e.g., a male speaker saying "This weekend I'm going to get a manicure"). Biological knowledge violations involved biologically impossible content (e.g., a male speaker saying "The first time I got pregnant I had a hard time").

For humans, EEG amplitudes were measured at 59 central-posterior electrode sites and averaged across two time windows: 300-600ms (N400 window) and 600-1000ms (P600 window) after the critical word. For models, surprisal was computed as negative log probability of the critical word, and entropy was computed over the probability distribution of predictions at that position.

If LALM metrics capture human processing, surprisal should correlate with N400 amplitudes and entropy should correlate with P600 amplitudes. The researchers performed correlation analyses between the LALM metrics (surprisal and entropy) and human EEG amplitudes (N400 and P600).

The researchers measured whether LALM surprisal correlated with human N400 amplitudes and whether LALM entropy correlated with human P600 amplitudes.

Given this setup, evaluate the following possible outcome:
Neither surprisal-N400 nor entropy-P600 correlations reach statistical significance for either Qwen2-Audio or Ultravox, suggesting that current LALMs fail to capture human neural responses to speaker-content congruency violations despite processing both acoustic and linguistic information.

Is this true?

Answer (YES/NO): NO